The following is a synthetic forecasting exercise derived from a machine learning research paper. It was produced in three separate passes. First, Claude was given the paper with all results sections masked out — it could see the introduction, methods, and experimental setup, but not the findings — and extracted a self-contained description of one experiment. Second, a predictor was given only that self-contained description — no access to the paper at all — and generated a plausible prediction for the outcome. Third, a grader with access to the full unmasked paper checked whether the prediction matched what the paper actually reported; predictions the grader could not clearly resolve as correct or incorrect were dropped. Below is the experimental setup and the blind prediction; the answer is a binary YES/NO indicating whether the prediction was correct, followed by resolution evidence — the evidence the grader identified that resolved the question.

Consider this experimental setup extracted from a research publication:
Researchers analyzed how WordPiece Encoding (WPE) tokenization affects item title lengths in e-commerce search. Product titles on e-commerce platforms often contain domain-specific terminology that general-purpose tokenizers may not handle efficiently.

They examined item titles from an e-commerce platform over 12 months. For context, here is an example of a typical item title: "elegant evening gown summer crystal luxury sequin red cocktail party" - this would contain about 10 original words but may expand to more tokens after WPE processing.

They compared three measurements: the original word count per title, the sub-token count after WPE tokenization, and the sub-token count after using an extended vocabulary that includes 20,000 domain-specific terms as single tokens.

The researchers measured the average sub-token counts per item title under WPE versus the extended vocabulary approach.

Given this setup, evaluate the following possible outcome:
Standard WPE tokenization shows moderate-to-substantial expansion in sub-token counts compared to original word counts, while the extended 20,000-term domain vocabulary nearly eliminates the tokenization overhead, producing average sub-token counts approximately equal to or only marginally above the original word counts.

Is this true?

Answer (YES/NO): NO